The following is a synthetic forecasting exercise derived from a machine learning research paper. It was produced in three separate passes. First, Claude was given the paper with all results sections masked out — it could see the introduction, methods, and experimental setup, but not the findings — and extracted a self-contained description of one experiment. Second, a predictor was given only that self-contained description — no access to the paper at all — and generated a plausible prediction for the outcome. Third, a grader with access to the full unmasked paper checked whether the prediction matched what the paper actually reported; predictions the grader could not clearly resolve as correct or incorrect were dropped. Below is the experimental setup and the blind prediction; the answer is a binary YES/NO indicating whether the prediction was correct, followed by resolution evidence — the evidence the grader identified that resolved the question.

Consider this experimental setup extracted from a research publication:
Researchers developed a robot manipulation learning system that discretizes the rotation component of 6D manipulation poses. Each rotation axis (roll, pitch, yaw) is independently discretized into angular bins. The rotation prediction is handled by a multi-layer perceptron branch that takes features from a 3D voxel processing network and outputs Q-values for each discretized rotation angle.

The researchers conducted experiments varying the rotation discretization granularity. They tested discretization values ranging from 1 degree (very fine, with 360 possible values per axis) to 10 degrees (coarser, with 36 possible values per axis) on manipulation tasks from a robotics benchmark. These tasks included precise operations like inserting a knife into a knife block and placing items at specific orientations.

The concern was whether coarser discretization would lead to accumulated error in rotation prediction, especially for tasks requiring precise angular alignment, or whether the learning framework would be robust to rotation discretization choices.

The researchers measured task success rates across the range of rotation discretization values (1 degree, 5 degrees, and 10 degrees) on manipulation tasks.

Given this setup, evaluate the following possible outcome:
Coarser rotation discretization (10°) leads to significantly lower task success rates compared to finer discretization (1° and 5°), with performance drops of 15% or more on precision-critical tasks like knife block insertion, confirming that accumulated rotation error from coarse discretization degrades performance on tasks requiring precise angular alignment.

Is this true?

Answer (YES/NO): NO